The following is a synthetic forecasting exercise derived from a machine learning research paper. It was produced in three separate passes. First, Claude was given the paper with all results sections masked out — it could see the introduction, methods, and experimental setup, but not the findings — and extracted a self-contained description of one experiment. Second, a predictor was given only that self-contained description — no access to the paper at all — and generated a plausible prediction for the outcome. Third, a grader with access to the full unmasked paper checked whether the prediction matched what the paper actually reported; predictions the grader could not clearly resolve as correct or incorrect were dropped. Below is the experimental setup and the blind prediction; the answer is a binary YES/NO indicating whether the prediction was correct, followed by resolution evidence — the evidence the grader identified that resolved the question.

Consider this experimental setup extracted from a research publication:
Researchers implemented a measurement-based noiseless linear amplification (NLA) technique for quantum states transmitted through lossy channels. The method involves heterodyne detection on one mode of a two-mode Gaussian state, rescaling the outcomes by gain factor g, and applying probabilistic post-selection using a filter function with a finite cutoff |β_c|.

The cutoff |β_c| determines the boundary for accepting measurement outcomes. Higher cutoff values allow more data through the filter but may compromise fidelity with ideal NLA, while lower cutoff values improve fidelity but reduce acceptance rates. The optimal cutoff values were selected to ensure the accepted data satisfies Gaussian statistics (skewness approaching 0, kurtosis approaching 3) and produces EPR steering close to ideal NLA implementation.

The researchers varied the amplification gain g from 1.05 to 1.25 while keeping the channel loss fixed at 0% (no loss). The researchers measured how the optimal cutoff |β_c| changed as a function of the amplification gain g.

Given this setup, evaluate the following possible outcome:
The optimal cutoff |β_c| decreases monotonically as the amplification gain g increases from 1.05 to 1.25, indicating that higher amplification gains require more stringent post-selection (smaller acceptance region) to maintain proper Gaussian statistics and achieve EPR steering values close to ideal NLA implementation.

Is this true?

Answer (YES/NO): NO